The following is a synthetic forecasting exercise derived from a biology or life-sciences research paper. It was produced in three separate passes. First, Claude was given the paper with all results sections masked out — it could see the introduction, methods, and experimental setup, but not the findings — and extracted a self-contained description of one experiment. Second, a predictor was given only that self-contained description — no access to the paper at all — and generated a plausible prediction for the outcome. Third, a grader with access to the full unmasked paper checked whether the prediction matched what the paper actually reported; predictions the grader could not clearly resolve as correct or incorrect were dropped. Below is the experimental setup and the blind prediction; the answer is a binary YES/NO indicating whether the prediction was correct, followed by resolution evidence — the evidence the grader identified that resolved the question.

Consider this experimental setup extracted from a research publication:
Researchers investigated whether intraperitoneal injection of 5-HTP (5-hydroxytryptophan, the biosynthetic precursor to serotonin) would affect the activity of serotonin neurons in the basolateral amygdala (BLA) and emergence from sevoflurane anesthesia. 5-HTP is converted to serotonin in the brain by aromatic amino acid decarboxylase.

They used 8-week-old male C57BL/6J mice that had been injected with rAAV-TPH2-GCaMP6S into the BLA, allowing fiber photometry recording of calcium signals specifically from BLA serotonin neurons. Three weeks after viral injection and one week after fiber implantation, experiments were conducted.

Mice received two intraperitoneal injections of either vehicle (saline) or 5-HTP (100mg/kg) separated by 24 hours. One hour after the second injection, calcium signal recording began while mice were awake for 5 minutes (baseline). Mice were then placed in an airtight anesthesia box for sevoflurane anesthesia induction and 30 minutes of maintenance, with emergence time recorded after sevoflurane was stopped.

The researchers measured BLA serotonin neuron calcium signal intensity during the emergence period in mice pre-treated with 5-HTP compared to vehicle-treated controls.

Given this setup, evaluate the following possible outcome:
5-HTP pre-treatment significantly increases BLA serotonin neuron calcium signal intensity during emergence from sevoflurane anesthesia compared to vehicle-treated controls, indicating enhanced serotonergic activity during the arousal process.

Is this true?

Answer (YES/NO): YES